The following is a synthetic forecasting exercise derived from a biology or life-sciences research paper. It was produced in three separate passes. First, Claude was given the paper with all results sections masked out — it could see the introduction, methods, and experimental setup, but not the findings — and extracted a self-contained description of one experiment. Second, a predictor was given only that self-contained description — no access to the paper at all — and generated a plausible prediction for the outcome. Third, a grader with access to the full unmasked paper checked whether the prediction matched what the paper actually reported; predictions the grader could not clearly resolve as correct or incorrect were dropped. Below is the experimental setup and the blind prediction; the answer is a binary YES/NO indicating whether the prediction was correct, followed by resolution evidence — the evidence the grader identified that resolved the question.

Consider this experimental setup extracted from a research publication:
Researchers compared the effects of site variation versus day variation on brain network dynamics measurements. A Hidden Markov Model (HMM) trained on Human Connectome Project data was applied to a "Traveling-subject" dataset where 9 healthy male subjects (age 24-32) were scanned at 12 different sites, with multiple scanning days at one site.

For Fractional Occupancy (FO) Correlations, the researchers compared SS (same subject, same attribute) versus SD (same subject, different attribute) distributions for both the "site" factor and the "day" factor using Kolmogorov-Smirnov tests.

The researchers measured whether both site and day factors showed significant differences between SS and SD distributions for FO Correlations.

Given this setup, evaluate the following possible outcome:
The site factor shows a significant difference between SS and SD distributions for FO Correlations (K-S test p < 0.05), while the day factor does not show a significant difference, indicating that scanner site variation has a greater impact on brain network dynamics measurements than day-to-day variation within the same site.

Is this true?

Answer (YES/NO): NO